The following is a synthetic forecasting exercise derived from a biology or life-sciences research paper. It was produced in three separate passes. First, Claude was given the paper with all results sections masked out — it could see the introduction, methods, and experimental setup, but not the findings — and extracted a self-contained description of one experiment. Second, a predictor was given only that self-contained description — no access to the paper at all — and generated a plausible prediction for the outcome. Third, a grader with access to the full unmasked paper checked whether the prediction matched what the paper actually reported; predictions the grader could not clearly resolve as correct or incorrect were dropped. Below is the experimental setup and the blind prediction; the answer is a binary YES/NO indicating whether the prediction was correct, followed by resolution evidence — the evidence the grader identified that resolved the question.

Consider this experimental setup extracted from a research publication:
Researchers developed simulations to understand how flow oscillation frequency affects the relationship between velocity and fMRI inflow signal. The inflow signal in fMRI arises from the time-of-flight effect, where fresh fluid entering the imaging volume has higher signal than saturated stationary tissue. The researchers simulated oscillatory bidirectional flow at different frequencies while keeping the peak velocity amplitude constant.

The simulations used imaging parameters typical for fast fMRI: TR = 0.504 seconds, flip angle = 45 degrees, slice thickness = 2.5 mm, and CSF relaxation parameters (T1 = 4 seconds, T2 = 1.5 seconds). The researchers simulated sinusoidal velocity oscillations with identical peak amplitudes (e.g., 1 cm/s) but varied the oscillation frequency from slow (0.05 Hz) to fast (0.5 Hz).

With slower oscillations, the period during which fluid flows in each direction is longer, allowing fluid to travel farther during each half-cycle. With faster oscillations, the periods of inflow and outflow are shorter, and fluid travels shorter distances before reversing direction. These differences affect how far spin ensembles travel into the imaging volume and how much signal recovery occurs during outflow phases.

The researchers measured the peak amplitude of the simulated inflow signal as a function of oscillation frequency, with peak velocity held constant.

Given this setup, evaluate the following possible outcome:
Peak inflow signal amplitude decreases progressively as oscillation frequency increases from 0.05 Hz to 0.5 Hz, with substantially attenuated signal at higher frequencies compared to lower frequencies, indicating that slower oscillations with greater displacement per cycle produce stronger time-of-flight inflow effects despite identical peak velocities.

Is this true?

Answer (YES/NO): YES